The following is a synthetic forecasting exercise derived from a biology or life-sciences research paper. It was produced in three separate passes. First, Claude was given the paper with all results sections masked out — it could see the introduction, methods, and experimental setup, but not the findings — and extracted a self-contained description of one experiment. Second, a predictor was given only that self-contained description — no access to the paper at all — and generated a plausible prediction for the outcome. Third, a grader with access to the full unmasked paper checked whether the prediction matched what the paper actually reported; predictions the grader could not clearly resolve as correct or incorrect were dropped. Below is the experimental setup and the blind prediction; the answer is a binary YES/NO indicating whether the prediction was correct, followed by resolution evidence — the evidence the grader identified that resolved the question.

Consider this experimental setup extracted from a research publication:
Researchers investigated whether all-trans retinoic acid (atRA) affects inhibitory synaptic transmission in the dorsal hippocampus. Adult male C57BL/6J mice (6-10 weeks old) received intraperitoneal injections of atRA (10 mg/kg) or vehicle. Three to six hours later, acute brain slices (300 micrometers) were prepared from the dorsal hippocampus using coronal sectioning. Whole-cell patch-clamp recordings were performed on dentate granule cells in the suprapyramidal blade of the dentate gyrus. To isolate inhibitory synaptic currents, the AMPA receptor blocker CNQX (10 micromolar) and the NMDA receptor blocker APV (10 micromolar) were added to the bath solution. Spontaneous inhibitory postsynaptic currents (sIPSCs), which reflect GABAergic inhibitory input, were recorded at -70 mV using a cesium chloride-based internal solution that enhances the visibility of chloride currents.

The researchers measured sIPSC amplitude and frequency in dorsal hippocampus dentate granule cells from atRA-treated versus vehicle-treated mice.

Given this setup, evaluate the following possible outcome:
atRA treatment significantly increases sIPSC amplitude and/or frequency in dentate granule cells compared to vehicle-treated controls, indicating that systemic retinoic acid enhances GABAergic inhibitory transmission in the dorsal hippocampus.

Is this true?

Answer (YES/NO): NO